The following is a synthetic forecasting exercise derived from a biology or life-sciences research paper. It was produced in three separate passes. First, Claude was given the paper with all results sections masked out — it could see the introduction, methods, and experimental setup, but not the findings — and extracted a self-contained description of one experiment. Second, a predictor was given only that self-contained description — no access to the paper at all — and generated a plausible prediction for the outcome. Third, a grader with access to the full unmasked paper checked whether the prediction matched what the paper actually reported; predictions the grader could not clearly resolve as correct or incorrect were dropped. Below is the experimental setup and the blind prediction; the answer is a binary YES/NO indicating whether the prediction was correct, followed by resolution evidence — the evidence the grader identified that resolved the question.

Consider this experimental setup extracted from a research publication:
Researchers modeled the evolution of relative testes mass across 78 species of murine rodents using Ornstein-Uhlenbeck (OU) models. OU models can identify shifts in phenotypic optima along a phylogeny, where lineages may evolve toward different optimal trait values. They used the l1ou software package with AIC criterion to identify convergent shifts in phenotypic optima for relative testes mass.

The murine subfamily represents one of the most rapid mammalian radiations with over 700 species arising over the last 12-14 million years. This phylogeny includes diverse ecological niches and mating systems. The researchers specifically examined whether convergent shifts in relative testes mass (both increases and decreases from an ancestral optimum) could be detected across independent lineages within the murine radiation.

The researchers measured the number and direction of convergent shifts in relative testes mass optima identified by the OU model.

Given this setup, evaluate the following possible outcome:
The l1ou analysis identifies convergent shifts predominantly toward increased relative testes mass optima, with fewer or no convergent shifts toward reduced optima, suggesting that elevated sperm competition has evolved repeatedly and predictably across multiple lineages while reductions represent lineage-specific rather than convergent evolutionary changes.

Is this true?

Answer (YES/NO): NO